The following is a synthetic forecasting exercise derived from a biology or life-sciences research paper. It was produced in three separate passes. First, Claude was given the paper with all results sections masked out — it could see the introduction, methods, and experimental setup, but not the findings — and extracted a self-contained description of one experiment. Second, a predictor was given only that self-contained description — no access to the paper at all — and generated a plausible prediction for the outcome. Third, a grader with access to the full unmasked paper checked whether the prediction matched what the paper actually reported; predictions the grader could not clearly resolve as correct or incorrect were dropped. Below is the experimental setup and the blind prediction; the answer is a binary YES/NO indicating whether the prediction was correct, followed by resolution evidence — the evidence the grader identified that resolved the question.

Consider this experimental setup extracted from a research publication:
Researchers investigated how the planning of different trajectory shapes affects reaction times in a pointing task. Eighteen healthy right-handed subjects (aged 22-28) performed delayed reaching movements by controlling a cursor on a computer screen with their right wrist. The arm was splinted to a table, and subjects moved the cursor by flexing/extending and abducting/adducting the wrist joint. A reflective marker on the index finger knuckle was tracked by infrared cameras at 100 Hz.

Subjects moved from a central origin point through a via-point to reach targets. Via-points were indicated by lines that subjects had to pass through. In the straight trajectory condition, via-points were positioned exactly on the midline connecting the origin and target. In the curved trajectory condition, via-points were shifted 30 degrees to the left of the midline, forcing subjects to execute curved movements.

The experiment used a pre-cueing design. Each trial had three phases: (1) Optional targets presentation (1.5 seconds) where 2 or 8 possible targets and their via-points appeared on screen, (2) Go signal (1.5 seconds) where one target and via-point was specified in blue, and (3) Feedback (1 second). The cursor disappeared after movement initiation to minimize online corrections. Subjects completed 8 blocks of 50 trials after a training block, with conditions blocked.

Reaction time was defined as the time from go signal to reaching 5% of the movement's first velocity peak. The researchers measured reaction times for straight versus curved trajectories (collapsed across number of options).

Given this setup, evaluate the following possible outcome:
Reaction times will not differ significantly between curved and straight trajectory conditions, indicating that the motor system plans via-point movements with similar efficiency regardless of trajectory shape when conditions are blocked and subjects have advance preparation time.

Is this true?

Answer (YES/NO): NO